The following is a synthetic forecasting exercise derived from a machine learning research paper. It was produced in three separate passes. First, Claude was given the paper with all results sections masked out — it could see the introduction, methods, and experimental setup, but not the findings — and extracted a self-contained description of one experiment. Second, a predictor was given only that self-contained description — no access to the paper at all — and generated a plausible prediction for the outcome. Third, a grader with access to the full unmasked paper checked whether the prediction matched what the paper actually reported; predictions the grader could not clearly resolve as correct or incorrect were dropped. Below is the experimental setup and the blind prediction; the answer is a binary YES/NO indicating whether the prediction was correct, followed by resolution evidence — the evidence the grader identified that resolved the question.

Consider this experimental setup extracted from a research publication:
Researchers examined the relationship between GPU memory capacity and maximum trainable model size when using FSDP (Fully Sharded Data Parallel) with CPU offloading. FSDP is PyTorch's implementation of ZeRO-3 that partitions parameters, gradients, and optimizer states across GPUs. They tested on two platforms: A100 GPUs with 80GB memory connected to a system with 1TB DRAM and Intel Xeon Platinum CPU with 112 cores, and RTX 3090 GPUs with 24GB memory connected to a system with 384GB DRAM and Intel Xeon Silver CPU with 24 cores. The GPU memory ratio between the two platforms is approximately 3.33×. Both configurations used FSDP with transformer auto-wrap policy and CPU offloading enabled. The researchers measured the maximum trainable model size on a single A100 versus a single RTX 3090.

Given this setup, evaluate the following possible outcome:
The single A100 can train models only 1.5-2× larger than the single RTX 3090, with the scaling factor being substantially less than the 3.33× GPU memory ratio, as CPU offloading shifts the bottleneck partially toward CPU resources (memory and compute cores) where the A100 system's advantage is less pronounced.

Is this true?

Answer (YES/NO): NO